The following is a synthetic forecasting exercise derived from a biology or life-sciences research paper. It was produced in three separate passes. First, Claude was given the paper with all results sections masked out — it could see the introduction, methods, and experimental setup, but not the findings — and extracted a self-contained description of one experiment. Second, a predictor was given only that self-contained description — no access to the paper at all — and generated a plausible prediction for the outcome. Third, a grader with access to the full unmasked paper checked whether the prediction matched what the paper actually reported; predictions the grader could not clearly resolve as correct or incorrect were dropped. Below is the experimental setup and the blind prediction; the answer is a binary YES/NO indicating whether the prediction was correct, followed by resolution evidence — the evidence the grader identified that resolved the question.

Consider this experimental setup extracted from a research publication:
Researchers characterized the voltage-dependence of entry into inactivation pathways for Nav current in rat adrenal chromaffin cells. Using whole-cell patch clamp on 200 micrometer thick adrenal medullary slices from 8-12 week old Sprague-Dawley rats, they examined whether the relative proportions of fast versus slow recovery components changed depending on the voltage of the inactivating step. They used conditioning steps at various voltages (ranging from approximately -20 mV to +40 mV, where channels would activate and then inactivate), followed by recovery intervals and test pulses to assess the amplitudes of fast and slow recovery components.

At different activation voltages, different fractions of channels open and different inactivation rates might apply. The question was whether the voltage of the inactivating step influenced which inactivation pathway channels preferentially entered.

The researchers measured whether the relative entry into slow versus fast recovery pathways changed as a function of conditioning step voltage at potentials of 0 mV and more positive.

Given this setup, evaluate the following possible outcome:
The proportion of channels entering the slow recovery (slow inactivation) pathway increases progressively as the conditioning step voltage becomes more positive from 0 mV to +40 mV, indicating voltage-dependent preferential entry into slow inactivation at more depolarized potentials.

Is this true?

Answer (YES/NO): NO